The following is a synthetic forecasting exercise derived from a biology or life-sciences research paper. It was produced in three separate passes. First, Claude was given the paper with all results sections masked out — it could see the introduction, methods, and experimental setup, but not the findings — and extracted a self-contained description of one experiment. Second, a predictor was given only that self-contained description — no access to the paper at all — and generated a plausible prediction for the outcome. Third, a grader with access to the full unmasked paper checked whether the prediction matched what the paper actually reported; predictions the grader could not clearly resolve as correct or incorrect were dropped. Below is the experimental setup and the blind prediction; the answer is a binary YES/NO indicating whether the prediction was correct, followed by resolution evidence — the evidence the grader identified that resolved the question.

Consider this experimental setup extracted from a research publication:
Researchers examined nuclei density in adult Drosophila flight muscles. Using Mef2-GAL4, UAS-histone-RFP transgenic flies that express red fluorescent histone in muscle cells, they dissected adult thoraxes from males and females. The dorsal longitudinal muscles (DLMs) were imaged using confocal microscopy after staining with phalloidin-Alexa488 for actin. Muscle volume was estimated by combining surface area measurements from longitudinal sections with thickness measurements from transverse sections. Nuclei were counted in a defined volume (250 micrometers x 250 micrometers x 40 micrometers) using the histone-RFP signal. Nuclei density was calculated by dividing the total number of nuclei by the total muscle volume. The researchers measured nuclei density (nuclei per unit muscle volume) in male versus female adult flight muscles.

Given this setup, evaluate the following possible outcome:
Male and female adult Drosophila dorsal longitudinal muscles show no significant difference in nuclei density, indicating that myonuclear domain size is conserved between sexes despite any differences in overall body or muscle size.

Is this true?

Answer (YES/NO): YES